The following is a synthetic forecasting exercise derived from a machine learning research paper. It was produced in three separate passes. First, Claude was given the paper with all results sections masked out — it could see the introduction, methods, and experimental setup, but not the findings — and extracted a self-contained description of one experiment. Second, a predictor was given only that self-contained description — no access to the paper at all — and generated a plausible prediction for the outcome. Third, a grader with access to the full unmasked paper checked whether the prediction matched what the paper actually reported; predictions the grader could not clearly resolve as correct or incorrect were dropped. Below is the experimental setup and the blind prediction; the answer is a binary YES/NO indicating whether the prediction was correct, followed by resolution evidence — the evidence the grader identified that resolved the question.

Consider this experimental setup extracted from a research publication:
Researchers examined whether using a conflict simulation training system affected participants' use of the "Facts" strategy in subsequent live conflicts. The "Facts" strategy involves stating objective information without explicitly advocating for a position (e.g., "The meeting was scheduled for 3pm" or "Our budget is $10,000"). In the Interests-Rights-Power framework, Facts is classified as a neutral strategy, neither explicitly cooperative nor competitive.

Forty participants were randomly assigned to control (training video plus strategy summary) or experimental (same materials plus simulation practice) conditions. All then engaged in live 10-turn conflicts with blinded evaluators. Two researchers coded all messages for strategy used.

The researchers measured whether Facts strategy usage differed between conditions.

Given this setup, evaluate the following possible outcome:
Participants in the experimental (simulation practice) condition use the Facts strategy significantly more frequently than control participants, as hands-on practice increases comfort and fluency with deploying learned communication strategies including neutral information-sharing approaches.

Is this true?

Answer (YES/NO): NO